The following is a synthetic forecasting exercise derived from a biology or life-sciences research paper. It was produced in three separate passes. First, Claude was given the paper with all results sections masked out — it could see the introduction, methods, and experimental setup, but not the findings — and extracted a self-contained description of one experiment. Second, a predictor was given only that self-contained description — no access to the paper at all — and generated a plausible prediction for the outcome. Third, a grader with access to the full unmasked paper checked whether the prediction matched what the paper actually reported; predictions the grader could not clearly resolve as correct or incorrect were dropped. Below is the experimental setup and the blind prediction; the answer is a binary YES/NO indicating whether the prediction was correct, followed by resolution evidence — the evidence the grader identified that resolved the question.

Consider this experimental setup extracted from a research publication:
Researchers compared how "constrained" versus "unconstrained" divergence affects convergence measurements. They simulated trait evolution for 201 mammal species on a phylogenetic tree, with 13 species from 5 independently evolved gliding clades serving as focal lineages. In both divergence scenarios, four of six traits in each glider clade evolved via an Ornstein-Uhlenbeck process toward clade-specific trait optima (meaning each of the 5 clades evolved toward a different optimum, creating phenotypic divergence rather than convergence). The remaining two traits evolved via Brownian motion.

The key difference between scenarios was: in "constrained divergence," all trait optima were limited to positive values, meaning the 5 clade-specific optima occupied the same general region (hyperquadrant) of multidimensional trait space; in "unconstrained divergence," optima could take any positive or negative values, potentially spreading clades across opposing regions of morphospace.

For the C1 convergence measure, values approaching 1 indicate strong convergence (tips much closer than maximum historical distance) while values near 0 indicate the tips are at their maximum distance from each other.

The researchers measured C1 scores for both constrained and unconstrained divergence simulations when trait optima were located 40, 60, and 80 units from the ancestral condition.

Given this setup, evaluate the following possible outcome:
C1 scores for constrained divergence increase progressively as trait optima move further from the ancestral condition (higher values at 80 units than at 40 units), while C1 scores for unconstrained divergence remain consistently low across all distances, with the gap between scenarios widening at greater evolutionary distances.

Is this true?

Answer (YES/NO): NO